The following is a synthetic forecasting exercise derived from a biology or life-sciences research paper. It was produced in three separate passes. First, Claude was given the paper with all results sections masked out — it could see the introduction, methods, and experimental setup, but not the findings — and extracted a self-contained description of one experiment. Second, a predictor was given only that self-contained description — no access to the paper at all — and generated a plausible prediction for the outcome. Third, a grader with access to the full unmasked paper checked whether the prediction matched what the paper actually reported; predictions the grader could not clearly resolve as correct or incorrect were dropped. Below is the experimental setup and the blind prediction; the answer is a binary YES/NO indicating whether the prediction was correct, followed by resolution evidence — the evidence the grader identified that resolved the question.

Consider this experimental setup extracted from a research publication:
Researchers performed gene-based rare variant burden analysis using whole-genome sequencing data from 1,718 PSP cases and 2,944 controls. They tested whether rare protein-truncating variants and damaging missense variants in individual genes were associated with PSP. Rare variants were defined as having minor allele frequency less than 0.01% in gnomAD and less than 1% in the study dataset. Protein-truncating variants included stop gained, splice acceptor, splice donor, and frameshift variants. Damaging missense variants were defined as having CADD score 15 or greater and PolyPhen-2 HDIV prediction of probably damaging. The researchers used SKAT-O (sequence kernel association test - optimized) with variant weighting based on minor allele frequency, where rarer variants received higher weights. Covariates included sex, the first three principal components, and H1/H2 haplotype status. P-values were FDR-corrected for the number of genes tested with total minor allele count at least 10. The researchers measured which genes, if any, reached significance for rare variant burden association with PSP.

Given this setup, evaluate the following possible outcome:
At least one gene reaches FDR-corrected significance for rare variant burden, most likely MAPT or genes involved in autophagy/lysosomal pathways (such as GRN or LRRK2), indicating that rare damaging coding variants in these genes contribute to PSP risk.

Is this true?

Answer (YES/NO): NO